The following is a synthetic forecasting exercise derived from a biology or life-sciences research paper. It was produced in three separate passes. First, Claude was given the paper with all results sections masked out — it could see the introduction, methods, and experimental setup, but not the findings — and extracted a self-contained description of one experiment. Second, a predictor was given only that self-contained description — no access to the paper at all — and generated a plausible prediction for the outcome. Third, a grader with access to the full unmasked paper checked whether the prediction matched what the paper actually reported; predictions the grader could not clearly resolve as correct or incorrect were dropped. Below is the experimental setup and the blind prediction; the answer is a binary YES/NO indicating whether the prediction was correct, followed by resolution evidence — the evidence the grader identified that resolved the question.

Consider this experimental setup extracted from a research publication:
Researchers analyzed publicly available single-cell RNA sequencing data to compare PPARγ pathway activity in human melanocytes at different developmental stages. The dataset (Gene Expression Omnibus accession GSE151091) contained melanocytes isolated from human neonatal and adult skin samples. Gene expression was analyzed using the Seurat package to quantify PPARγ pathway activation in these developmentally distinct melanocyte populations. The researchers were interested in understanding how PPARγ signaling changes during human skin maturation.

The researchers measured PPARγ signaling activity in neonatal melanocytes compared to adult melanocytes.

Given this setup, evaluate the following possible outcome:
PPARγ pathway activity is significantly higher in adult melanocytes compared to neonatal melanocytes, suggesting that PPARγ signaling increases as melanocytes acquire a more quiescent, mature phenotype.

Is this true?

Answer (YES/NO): NO